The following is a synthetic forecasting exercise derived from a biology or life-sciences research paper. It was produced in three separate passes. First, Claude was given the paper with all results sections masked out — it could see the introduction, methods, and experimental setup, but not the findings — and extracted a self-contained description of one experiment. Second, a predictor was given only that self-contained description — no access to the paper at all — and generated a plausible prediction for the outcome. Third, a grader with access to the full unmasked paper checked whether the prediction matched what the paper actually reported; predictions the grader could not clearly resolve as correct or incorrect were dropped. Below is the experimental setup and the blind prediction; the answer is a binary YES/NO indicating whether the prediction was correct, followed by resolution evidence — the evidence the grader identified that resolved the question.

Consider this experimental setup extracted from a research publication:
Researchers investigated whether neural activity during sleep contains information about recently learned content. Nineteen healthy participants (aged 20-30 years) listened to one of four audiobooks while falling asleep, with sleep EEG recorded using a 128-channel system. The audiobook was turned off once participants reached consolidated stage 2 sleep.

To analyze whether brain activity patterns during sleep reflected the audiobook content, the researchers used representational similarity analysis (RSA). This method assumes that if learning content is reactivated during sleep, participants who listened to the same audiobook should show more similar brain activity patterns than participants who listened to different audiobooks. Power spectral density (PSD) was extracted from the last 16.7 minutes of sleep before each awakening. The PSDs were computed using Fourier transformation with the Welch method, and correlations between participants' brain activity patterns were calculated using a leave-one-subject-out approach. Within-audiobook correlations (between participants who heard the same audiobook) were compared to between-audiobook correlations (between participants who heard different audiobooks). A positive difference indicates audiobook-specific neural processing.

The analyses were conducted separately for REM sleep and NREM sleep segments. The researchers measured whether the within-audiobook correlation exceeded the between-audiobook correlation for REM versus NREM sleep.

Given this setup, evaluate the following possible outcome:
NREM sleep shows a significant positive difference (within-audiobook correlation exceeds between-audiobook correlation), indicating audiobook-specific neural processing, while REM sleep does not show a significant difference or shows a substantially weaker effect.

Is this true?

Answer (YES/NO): NO